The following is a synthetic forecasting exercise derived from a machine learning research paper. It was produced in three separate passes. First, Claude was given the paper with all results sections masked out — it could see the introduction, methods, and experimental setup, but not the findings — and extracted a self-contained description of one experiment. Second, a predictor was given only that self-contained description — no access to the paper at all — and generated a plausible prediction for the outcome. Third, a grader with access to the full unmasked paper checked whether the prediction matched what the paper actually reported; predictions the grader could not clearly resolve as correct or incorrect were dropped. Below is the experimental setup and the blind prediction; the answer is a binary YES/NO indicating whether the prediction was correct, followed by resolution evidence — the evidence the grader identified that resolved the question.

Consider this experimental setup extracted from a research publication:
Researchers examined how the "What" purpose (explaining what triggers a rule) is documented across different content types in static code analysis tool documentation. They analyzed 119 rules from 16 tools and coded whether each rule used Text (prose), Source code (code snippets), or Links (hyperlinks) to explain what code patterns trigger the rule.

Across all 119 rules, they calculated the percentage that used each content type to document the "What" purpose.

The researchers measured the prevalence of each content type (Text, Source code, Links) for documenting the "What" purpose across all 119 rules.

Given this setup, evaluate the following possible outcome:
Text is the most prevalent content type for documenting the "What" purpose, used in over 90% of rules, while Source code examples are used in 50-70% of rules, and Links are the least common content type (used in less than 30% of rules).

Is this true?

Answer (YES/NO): NO